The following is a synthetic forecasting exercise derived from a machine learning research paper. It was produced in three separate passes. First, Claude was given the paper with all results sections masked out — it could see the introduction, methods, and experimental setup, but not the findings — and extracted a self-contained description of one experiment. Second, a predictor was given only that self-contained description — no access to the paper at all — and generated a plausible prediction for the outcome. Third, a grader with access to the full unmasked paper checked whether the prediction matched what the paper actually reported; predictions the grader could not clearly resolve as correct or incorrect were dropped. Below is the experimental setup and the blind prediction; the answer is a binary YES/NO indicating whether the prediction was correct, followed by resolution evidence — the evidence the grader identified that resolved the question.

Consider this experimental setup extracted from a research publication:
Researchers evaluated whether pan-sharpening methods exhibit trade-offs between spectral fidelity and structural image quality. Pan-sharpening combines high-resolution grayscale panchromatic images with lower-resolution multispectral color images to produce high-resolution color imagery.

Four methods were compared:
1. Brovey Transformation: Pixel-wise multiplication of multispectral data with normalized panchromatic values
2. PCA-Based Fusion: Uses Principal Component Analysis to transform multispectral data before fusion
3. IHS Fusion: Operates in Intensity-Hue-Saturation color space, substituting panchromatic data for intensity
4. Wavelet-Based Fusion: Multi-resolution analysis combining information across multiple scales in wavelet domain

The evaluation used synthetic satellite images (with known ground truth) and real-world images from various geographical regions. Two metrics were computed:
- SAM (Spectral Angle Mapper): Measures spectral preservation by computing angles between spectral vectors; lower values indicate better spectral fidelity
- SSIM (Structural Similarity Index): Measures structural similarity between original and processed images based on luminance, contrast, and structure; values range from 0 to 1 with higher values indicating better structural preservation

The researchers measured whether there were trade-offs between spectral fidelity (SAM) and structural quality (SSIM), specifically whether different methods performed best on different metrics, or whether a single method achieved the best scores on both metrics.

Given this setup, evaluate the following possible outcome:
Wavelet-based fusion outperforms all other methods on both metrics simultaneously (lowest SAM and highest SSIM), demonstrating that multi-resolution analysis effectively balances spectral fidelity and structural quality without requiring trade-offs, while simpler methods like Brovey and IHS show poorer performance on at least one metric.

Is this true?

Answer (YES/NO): NO